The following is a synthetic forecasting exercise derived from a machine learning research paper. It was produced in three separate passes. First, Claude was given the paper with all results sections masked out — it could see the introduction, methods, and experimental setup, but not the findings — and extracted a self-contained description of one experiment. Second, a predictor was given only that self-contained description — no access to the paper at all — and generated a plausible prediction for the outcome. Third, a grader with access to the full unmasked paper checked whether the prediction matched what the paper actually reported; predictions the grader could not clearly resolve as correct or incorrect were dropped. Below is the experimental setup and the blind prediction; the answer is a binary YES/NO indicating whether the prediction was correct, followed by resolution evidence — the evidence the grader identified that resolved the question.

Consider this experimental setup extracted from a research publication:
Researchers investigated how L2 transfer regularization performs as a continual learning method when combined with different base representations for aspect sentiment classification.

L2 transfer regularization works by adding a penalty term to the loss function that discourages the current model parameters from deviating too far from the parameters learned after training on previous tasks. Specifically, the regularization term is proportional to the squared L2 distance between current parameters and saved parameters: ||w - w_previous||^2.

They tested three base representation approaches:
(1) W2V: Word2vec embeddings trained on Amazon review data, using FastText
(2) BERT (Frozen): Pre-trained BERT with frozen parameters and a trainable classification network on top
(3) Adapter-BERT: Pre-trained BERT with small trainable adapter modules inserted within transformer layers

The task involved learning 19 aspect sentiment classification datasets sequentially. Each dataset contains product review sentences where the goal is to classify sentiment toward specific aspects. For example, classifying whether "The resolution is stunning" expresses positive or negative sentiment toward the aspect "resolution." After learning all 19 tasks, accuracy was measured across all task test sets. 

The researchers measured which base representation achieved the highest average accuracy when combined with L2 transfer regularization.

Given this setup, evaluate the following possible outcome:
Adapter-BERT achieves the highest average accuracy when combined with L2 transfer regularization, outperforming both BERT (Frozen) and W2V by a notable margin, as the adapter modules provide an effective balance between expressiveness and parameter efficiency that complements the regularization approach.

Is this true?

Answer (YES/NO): YES